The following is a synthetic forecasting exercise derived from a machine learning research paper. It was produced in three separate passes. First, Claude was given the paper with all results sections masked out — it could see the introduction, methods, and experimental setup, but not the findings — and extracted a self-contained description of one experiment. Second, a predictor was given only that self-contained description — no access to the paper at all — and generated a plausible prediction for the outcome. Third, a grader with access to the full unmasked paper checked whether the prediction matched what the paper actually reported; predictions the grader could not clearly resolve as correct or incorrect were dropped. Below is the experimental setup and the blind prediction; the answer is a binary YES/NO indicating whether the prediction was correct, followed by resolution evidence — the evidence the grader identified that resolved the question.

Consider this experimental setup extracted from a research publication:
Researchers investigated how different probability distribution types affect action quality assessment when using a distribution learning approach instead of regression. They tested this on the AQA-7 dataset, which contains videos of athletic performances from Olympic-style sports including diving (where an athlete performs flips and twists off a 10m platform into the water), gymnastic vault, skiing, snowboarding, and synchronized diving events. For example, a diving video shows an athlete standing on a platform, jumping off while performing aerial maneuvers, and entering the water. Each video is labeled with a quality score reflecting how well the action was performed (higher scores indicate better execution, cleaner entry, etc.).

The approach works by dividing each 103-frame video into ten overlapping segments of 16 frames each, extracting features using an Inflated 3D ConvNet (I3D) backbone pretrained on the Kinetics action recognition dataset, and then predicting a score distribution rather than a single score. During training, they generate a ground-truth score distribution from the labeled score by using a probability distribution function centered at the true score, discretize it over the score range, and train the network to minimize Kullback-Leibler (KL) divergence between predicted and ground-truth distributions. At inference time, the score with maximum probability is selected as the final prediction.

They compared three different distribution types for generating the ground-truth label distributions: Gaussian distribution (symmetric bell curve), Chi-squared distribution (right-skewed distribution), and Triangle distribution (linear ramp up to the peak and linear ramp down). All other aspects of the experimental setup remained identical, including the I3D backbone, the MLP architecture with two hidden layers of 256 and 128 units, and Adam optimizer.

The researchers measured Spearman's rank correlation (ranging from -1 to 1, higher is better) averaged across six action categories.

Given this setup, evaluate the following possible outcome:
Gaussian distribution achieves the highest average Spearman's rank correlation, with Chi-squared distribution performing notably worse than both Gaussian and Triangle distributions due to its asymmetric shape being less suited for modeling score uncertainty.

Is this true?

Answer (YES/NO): NO